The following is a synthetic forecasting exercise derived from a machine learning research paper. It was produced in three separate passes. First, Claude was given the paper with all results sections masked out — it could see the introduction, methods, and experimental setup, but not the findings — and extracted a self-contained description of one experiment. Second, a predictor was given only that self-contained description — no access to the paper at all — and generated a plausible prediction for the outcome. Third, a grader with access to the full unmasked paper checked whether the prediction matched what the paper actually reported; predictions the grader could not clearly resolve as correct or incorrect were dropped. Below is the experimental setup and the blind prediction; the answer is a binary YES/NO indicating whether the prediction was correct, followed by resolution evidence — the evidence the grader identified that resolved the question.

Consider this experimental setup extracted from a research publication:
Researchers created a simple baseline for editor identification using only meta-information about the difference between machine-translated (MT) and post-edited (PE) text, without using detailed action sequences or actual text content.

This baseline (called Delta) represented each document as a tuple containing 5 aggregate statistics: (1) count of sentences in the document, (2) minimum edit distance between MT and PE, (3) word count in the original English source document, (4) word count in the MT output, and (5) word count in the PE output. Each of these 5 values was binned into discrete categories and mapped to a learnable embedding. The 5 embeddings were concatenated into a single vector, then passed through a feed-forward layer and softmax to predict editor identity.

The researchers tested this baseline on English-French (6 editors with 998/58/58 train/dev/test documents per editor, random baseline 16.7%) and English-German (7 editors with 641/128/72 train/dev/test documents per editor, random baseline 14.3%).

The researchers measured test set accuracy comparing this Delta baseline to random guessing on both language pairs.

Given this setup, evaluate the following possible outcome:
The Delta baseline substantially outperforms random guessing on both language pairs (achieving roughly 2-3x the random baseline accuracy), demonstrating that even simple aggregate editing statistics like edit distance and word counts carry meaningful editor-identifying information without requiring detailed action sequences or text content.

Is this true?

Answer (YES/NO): NO